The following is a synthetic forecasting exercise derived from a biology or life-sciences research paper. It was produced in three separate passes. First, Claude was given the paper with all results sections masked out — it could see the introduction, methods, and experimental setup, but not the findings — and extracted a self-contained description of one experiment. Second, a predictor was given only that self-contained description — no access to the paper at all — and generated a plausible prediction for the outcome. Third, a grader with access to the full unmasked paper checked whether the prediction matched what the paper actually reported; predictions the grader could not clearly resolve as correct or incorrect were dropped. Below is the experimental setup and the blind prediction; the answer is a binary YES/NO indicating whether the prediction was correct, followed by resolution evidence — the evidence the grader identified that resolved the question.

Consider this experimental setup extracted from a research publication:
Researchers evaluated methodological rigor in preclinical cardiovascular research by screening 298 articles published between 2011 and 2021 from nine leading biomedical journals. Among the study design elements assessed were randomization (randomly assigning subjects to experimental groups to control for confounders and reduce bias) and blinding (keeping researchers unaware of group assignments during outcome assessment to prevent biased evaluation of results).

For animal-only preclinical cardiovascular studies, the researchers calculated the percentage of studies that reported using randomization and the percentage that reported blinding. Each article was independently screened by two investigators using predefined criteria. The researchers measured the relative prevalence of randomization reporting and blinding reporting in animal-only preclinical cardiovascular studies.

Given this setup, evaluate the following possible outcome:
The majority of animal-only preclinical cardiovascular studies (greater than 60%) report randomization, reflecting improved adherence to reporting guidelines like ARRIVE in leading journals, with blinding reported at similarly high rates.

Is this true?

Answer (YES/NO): NO